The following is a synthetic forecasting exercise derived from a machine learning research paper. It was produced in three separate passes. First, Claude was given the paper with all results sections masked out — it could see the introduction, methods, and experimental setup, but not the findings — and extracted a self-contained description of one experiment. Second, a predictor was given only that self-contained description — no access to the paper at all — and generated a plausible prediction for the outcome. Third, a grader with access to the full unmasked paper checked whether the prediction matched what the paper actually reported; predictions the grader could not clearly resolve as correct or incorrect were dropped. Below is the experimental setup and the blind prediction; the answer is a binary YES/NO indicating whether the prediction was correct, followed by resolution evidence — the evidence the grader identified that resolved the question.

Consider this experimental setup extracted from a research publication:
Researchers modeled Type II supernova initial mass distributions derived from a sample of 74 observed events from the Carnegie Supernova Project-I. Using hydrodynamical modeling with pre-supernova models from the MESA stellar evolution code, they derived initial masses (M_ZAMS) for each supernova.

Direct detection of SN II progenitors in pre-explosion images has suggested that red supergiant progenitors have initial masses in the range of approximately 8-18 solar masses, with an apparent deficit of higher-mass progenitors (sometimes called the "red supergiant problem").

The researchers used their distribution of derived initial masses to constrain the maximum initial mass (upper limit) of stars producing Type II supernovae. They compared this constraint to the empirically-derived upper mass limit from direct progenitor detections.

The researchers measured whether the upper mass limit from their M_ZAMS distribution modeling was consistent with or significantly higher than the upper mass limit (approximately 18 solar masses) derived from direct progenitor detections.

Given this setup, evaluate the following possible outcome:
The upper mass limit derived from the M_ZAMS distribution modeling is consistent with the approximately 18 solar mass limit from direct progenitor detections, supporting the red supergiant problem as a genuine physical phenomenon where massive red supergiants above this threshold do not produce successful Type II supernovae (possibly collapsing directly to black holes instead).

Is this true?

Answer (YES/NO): YES